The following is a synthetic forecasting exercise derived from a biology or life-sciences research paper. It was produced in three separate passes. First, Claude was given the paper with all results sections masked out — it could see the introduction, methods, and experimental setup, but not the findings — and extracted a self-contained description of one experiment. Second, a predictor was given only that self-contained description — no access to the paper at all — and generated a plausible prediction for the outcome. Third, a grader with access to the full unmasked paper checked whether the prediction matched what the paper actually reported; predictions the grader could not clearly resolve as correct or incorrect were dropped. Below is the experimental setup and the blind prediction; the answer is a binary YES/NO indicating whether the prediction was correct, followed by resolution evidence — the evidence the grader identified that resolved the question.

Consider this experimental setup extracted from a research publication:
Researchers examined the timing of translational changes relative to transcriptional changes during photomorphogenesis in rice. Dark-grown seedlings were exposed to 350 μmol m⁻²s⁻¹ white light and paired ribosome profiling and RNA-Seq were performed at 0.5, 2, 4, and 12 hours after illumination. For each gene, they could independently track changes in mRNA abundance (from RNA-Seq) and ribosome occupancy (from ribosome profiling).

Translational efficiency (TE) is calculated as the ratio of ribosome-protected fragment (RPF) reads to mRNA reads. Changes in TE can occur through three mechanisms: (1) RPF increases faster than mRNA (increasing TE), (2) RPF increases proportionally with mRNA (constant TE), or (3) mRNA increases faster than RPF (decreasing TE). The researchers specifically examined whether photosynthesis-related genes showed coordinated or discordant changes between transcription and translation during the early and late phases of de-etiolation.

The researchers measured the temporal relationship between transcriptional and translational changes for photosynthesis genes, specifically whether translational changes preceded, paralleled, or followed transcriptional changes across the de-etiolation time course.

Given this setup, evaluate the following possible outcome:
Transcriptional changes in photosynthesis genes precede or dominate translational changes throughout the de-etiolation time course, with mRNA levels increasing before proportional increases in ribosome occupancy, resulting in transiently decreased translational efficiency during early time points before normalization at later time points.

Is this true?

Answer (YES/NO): YES